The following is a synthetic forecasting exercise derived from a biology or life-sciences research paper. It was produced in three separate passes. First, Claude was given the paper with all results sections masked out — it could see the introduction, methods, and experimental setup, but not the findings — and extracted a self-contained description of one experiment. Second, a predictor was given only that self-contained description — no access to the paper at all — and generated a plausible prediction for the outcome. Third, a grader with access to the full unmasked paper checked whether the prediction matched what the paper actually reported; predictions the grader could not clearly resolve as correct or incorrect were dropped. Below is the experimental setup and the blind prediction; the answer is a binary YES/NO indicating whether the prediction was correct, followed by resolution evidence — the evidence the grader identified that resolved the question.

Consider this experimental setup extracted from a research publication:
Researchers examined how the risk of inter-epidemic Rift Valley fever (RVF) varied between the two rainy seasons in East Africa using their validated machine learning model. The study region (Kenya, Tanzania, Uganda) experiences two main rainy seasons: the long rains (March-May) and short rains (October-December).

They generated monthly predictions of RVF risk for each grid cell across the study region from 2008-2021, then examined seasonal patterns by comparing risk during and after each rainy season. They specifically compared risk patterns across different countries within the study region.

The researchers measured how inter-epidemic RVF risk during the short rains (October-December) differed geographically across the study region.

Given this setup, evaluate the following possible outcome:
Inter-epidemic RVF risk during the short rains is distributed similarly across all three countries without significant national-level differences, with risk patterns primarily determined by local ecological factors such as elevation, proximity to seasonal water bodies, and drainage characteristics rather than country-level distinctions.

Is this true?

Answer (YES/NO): NO